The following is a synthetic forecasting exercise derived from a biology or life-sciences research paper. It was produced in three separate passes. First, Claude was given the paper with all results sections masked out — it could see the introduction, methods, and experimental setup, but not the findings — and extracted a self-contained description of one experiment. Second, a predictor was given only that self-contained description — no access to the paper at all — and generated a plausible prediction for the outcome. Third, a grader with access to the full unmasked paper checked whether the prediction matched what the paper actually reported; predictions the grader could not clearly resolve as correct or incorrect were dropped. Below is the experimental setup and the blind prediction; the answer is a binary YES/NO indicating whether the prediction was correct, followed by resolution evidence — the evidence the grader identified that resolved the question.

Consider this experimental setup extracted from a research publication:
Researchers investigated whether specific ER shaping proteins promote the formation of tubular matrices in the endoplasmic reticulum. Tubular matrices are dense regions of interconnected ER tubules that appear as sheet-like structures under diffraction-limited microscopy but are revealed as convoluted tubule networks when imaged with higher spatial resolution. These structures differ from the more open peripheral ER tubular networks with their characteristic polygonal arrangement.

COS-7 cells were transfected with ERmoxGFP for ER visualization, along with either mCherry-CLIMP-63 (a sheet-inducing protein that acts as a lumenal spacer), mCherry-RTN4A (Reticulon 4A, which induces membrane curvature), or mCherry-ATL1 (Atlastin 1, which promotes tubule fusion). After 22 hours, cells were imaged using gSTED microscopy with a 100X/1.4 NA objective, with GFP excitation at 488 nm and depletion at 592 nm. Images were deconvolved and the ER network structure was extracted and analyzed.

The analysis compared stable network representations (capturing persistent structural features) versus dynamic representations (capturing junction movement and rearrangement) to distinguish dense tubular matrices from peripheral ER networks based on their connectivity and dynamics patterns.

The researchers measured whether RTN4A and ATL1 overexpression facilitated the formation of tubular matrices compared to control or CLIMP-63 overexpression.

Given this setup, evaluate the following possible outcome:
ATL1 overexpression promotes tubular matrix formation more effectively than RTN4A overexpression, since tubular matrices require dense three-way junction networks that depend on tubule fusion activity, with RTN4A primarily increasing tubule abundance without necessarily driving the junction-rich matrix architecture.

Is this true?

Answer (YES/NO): NO